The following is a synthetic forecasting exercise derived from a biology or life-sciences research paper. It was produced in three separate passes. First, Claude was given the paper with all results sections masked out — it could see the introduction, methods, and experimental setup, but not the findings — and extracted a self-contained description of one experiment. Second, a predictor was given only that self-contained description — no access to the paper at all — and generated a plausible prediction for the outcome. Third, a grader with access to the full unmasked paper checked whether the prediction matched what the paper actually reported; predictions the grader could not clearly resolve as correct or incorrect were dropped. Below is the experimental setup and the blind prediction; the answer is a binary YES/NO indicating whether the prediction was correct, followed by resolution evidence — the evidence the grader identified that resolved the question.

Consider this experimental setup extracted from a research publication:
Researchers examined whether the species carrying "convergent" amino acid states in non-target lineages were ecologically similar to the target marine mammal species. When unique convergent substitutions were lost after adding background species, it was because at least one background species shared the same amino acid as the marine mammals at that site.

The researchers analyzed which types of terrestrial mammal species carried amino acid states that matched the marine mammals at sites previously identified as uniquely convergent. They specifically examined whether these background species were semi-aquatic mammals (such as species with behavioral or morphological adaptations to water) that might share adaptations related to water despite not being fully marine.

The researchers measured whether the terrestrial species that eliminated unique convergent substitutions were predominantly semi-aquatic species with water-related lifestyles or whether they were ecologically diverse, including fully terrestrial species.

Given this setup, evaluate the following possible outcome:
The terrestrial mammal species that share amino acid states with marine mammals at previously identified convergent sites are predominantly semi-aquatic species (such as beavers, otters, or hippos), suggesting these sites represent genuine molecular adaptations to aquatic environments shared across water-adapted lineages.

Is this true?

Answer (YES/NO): NO